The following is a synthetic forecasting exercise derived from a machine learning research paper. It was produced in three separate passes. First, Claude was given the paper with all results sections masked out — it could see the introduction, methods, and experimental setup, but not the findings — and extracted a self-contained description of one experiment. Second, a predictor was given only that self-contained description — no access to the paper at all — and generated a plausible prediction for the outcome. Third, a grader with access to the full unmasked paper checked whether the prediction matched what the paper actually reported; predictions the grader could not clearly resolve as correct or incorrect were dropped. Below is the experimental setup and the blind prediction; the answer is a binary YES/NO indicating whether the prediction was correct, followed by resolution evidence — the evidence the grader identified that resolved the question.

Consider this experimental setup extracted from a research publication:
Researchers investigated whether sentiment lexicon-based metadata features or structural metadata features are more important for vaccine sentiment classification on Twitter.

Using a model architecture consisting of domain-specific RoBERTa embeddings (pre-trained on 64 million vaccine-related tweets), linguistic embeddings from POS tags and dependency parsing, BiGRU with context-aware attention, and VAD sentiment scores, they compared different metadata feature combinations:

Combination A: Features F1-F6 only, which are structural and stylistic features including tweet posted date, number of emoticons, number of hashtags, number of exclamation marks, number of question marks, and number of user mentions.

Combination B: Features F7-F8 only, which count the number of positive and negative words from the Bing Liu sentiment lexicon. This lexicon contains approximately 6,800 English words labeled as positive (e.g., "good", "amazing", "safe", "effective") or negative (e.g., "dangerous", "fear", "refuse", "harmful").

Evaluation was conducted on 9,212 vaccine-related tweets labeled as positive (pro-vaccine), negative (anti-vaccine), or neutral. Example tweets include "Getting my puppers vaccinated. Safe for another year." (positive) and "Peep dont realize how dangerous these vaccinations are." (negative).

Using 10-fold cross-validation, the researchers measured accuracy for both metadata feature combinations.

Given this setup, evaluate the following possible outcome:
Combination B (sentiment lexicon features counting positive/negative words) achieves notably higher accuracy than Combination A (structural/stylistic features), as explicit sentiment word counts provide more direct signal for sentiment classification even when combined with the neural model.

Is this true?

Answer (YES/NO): NO